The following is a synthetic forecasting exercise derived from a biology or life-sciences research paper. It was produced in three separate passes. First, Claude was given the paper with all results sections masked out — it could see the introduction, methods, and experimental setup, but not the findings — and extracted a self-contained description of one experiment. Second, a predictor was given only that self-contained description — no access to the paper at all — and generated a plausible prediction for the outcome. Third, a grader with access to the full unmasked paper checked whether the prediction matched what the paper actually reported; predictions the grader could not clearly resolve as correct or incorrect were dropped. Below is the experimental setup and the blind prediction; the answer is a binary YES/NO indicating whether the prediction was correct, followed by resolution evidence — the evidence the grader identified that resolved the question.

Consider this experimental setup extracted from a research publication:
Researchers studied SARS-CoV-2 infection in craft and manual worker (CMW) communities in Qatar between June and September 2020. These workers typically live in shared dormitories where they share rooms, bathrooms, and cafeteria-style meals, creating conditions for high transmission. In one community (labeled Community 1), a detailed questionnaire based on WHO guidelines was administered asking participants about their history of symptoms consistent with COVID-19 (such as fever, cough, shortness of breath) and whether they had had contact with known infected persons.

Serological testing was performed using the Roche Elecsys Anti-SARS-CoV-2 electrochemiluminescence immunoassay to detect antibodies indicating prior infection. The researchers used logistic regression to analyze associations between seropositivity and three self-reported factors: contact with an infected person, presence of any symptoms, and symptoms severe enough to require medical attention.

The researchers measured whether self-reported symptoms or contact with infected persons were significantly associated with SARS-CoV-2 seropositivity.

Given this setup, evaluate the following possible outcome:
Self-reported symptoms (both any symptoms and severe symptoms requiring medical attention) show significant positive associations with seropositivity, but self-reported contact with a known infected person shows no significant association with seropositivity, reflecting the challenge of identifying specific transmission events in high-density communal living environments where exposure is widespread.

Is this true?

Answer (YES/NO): NO